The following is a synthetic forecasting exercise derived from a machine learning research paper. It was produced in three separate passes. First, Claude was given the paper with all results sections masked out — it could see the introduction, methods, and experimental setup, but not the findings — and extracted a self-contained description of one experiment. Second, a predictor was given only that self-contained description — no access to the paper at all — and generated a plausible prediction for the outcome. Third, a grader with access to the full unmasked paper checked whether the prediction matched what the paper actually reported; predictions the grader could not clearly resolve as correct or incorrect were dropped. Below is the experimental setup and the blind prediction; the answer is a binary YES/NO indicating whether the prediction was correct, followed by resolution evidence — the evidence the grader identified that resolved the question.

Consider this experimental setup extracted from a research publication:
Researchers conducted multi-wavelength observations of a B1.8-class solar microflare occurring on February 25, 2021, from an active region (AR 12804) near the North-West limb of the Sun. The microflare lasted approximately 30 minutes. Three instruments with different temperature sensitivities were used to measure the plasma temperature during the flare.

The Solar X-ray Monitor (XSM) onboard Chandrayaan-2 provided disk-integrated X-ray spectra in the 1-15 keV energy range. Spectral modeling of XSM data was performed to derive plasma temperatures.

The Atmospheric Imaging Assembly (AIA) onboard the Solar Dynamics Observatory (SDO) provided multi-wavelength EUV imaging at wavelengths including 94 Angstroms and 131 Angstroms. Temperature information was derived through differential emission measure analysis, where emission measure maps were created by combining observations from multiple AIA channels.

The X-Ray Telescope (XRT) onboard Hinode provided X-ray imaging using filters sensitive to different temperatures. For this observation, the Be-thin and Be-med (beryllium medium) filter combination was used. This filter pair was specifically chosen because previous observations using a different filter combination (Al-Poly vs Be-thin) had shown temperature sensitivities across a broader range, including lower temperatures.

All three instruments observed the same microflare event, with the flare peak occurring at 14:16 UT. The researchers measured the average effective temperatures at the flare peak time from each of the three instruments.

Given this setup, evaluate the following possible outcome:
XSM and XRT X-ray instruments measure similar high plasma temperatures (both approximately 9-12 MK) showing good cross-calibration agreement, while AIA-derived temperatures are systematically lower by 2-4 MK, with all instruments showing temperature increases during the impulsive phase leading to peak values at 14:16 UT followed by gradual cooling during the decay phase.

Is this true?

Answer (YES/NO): NO